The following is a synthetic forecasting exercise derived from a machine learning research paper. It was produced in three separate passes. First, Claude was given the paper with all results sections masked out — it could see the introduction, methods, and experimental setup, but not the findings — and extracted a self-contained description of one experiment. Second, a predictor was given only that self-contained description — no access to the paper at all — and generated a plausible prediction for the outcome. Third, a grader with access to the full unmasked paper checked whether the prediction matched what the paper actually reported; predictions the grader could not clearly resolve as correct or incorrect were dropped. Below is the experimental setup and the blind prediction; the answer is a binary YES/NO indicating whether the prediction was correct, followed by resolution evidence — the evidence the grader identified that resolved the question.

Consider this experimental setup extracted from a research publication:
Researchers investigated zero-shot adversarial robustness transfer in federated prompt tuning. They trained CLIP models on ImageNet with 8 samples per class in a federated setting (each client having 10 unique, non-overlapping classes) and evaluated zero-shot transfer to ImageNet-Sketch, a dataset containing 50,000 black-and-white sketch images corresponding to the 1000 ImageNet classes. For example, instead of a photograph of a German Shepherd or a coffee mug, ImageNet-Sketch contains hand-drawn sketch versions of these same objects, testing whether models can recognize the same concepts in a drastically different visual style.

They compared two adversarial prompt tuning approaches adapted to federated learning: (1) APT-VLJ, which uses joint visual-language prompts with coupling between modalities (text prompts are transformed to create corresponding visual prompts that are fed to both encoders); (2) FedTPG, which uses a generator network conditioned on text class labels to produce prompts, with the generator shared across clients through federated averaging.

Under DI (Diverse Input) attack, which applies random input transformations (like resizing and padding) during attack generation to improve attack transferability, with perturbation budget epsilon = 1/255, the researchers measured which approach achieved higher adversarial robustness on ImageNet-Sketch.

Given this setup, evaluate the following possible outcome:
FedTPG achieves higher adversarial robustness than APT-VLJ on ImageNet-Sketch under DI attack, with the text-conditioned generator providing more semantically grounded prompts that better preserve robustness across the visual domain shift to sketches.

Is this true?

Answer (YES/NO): NO